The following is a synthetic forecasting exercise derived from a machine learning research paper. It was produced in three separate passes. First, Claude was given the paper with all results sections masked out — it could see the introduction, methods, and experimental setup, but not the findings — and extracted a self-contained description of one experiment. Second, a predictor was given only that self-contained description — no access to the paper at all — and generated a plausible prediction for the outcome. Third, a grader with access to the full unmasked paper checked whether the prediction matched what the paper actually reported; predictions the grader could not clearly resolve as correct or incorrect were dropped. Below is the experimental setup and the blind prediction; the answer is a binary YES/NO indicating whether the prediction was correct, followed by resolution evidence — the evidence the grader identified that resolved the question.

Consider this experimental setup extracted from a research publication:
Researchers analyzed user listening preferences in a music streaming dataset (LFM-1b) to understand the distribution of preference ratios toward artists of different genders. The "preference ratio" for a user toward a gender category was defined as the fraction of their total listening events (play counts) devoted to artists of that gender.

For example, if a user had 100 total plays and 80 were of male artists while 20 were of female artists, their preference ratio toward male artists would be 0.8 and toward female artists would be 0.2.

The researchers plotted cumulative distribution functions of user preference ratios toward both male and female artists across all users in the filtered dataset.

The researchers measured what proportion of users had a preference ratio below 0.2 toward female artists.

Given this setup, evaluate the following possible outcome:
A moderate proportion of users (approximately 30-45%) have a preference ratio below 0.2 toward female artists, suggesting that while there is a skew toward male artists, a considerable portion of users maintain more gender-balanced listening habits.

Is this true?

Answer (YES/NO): NO